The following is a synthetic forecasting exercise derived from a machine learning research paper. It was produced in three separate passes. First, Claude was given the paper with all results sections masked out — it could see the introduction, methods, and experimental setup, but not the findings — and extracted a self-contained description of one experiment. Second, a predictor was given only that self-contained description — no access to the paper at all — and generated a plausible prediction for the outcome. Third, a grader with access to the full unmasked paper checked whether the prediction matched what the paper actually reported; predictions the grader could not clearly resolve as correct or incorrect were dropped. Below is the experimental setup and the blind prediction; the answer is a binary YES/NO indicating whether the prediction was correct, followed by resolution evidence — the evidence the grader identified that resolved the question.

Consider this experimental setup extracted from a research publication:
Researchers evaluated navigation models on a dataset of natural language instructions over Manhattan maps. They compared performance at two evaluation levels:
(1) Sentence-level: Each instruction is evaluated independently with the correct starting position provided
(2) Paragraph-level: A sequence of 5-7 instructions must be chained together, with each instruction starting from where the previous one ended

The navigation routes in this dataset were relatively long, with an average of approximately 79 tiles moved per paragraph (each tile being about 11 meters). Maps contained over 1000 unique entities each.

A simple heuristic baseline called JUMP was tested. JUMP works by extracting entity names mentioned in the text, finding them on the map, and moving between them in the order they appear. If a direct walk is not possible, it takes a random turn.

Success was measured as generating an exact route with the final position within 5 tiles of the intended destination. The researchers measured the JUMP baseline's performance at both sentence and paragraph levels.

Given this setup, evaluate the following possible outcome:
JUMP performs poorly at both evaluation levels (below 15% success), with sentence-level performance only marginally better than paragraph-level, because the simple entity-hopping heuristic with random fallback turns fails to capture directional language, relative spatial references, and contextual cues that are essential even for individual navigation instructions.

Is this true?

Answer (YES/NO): NO